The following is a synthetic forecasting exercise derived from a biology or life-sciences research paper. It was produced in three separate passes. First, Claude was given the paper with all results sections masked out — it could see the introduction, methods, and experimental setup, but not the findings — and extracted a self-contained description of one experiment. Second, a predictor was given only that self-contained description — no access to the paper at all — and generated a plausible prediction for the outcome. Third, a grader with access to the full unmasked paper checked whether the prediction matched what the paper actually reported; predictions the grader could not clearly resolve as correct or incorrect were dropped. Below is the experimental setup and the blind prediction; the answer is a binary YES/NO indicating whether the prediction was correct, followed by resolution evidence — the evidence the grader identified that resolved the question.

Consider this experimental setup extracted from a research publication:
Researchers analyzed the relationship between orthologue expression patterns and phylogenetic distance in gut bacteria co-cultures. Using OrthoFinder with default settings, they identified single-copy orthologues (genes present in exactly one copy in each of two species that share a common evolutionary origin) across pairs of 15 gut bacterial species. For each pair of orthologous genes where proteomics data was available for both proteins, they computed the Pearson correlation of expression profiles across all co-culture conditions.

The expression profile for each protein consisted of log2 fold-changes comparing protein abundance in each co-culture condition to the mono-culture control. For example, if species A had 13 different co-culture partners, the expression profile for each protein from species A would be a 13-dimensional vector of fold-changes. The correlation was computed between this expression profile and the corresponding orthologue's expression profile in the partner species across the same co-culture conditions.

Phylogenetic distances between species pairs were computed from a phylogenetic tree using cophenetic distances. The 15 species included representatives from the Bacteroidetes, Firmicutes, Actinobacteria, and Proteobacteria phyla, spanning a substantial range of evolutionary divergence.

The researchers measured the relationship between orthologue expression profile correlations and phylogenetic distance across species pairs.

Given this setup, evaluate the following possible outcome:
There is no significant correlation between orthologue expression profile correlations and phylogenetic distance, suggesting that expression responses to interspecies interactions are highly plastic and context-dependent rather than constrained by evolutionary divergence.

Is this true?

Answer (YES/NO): NO